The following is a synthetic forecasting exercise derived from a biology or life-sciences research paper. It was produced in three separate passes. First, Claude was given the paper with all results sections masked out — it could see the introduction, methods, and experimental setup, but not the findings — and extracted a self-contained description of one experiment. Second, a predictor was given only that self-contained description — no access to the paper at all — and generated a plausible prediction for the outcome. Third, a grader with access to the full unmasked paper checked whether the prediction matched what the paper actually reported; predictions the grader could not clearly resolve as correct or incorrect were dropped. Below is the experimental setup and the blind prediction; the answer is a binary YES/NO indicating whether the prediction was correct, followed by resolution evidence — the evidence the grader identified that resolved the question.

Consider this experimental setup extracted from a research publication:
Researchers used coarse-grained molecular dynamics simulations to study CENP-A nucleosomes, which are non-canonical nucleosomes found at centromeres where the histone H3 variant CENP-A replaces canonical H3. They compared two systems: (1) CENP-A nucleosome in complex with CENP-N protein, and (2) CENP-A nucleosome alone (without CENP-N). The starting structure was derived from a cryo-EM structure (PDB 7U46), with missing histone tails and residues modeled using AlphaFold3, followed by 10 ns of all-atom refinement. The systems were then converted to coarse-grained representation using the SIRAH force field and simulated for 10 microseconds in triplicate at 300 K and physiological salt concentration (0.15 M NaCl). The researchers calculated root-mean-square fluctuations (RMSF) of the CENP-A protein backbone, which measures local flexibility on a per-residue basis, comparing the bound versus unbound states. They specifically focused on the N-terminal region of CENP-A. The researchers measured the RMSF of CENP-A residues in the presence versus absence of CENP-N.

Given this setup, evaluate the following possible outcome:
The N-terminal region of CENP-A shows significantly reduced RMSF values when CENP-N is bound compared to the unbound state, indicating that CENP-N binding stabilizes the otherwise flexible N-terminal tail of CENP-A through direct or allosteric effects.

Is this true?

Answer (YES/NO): NO